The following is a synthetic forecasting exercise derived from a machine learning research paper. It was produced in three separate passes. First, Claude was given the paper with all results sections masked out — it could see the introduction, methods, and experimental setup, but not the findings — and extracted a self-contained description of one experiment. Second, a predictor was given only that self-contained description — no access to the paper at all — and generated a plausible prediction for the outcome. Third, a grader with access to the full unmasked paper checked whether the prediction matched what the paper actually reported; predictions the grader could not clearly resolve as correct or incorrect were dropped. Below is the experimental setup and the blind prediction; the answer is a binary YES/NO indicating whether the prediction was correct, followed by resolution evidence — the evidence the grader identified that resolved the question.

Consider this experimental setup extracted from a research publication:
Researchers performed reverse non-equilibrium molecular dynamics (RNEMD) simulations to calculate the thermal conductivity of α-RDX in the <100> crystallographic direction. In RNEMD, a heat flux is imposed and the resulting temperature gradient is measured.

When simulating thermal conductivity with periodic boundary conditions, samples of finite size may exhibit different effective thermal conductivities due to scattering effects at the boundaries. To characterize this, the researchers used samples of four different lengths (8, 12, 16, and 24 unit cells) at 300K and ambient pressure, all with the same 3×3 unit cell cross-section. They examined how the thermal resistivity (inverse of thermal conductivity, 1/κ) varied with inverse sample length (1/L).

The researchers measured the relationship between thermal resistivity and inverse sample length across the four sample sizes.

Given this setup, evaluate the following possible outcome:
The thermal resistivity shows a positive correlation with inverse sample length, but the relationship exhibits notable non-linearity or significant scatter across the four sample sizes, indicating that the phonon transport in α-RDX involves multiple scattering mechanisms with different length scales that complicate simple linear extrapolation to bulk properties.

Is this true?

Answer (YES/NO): NO